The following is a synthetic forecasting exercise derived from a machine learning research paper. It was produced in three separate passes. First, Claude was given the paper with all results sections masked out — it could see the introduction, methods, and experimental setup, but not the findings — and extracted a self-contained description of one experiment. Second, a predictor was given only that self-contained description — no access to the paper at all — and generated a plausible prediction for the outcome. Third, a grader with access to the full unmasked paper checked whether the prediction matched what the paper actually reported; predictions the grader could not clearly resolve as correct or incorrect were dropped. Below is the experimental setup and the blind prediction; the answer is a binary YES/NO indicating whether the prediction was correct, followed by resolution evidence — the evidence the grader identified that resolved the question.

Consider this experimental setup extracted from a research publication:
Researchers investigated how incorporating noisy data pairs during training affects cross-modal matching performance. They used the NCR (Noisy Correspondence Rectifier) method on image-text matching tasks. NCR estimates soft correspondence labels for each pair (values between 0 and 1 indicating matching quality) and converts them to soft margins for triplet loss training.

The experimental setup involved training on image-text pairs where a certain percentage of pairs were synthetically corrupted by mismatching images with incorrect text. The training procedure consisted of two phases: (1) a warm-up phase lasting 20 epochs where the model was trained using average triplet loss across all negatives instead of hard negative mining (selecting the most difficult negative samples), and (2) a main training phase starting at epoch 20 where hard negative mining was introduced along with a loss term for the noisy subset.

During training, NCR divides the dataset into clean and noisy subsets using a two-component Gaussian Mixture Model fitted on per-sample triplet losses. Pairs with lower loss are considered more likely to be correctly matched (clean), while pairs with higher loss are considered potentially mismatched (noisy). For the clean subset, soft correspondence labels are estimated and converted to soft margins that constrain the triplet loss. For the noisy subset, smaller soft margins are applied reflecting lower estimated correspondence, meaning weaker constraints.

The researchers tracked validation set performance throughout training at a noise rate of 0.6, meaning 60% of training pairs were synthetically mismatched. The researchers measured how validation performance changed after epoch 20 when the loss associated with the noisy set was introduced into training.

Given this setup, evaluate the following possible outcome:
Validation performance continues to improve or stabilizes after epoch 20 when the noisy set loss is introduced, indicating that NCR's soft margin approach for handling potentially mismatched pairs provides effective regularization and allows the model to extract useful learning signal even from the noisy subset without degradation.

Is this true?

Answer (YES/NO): NO